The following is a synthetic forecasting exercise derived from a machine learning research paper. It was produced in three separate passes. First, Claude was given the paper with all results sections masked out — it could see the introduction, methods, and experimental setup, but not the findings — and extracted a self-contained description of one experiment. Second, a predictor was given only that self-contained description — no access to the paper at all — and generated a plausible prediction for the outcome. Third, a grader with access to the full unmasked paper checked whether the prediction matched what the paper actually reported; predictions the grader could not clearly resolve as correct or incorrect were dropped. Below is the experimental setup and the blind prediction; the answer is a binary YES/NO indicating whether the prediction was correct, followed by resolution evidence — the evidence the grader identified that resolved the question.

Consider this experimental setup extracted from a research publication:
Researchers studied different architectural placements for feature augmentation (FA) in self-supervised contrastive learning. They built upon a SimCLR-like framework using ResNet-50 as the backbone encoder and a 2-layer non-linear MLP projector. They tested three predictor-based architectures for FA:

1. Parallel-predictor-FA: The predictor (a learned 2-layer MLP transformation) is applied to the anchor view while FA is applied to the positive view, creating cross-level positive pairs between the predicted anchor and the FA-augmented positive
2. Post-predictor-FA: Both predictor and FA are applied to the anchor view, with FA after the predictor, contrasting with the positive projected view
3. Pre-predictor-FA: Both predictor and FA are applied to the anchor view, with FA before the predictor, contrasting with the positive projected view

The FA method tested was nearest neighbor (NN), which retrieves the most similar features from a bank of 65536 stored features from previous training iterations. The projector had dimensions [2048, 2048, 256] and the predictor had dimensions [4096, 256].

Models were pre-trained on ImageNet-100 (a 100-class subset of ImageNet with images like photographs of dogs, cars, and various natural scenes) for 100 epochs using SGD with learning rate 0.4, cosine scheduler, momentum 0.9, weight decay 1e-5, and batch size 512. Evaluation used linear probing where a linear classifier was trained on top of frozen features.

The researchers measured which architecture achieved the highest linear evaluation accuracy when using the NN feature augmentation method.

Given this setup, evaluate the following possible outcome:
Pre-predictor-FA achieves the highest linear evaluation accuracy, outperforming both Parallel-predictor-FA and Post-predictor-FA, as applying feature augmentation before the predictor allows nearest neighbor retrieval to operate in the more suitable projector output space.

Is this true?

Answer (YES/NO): NO